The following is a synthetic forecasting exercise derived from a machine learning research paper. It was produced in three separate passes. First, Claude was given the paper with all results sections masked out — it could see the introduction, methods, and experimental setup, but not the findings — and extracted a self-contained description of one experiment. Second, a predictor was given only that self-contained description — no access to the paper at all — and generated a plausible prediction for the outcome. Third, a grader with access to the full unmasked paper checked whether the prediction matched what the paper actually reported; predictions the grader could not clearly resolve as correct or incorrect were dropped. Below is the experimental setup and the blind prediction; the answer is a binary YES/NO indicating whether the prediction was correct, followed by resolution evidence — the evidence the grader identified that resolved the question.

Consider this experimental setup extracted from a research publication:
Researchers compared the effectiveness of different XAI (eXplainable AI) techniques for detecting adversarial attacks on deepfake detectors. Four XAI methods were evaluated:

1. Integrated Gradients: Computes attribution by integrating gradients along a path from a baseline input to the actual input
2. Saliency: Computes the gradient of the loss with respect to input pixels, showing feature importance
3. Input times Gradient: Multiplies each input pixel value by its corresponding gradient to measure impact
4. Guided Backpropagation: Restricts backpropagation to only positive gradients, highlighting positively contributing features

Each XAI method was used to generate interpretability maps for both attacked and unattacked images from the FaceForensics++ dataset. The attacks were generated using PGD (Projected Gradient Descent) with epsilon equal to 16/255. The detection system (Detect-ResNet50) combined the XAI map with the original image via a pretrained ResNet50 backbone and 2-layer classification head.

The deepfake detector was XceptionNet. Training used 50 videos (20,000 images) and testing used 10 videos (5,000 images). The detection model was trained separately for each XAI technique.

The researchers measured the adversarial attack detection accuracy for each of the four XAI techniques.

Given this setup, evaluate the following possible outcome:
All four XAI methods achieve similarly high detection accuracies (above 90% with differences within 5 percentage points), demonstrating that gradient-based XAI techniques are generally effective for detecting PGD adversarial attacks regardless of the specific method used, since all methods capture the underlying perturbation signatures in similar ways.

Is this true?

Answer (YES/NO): NO